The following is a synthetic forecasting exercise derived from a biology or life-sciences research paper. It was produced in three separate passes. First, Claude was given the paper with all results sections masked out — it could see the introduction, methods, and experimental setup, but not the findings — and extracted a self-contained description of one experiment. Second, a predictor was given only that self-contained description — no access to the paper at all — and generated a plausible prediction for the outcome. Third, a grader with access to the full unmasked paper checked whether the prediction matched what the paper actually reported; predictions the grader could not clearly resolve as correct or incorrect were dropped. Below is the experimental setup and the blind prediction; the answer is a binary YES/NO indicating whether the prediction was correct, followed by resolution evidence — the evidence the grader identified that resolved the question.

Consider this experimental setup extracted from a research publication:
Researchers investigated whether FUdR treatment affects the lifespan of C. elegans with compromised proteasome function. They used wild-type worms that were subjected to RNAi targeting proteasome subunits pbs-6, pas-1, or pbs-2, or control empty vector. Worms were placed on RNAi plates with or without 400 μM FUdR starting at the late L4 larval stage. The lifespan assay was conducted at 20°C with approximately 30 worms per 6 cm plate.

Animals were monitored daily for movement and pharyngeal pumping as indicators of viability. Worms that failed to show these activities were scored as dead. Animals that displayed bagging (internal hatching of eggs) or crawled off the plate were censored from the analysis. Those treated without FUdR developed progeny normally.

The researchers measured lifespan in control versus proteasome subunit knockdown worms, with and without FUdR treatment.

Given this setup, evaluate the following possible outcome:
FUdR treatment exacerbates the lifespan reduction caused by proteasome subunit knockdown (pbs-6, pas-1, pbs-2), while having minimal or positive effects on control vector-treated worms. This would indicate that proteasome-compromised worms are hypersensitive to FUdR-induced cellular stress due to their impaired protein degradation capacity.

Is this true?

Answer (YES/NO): NO